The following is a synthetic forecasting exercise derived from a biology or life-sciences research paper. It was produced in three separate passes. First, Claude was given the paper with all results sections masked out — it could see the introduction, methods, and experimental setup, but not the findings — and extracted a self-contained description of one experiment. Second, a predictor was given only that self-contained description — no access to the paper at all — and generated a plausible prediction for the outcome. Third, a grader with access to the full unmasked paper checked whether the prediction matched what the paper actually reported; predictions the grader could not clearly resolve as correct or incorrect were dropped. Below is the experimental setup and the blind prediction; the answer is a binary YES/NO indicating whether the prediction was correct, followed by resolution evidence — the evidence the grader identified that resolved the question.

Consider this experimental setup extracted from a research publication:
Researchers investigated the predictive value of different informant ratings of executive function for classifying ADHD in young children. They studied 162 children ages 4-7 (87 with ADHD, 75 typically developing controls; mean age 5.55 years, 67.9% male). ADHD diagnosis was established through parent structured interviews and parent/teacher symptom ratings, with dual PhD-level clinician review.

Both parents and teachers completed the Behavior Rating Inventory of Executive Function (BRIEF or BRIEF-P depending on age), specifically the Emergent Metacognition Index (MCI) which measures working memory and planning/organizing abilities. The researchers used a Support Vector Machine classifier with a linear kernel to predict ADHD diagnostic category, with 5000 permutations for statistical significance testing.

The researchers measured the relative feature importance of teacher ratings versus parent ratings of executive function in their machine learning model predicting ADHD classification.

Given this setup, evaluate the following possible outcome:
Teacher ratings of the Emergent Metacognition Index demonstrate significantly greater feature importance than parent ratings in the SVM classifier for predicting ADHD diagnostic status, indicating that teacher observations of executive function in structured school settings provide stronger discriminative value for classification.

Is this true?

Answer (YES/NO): YES